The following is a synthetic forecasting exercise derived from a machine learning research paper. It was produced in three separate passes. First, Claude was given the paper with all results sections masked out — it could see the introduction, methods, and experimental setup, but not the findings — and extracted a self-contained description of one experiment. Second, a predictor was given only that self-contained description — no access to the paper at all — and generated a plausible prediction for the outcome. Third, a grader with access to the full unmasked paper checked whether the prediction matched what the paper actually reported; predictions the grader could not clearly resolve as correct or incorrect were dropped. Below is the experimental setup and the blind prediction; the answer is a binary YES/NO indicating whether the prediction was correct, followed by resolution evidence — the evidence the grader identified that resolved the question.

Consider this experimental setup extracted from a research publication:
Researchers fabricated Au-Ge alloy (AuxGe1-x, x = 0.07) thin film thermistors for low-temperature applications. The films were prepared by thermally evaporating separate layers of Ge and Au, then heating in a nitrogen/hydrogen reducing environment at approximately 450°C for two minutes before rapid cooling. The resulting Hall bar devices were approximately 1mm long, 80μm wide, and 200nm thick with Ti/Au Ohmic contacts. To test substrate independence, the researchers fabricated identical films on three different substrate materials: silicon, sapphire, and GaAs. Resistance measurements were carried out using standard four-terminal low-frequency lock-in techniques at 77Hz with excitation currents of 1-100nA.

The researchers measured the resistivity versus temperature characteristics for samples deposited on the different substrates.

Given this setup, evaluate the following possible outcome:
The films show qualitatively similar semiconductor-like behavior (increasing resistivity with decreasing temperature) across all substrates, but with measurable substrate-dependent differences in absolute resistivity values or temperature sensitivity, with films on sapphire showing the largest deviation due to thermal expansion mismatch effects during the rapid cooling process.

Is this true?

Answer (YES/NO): NO